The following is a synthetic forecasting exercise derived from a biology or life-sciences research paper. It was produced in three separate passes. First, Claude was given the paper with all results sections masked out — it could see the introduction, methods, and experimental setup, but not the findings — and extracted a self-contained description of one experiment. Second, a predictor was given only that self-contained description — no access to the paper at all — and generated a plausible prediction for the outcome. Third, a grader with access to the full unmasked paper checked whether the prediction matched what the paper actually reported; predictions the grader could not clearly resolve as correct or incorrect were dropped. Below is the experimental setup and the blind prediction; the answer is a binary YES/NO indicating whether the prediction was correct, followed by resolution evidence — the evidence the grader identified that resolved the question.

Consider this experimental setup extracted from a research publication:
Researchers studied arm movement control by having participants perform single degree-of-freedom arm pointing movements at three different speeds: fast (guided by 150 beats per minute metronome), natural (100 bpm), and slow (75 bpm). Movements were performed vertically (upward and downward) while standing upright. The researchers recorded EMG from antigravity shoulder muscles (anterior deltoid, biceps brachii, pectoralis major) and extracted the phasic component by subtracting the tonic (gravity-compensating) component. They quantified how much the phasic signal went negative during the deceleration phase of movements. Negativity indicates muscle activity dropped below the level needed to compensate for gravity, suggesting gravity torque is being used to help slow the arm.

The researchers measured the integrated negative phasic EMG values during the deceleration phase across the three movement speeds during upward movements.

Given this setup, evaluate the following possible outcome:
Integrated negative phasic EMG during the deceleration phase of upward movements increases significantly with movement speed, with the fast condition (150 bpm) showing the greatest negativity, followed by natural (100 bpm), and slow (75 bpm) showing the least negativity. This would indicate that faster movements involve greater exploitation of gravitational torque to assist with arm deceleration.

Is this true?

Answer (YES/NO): NO